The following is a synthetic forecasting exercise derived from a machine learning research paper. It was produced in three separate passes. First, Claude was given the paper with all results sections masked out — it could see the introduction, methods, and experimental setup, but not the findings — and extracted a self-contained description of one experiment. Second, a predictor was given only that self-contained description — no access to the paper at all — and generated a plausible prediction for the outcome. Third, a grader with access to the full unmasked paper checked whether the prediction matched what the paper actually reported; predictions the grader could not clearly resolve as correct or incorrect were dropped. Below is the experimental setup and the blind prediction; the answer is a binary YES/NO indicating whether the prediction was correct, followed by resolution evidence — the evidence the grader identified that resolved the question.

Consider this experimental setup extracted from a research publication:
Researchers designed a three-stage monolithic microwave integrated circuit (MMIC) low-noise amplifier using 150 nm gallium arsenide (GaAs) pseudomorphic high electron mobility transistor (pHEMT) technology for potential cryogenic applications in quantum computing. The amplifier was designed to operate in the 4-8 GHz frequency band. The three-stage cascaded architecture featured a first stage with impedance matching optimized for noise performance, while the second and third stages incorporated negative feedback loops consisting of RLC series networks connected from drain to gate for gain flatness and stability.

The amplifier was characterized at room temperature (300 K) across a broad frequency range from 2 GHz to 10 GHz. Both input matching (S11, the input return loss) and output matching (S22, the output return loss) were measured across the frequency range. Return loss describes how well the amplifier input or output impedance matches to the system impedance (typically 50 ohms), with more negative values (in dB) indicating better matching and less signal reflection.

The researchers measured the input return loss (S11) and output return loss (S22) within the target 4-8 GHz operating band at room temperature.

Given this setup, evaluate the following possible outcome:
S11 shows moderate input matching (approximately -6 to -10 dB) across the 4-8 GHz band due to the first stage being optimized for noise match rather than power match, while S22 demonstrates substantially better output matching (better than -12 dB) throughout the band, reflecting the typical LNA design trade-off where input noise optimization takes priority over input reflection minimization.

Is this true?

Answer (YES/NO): NO